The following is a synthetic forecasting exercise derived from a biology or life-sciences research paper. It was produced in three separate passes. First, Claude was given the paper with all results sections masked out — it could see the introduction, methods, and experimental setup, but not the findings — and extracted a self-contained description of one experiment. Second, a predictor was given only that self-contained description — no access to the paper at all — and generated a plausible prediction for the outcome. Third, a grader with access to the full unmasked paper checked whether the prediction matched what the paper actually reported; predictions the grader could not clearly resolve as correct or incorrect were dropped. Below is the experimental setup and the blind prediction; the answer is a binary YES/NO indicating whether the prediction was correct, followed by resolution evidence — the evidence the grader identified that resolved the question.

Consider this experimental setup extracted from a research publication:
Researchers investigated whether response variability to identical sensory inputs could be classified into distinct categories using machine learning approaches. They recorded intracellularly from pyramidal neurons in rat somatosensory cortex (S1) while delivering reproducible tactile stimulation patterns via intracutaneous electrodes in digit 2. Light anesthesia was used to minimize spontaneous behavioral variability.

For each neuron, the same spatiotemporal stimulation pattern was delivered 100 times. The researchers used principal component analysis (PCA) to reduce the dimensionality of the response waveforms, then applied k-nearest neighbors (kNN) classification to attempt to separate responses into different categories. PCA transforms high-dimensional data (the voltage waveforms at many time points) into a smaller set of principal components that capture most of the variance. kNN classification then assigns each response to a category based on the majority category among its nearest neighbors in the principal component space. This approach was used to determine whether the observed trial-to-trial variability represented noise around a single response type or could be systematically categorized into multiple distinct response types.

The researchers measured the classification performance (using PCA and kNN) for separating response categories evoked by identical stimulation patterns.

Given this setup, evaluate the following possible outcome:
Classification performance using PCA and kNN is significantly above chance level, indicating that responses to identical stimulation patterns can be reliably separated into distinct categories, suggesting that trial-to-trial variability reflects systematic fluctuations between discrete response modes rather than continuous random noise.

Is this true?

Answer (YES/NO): YES